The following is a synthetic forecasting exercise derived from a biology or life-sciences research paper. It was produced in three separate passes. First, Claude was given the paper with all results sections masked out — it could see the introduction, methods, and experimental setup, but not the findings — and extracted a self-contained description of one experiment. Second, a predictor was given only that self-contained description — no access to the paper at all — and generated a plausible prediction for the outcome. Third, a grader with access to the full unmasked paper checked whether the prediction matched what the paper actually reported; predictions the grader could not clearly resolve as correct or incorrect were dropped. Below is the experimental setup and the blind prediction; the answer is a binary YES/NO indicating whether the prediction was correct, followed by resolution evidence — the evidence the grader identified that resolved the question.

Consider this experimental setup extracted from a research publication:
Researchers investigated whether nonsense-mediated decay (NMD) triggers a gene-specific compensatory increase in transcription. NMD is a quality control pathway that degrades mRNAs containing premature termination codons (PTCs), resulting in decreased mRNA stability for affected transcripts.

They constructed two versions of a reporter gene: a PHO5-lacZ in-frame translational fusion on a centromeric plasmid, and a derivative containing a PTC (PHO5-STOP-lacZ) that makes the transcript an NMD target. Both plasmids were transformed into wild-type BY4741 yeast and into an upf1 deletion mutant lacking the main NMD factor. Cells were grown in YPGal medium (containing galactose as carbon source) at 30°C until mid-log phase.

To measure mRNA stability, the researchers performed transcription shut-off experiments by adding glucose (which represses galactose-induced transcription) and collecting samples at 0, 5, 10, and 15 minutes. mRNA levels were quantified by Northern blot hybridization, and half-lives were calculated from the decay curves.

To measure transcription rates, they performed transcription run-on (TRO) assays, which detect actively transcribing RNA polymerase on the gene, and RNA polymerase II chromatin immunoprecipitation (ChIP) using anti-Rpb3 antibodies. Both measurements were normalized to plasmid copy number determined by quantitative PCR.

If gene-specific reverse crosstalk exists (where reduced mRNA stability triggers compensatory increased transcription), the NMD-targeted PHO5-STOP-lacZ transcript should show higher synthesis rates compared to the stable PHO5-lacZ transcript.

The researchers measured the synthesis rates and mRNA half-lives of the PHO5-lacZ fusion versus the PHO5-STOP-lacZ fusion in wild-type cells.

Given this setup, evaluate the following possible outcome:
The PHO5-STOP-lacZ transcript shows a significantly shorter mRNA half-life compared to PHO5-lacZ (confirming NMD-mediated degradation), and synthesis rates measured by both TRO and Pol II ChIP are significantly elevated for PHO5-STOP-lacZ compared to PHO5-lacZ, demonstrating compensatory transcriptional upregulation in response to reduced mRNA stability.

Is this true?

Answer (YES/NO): NO